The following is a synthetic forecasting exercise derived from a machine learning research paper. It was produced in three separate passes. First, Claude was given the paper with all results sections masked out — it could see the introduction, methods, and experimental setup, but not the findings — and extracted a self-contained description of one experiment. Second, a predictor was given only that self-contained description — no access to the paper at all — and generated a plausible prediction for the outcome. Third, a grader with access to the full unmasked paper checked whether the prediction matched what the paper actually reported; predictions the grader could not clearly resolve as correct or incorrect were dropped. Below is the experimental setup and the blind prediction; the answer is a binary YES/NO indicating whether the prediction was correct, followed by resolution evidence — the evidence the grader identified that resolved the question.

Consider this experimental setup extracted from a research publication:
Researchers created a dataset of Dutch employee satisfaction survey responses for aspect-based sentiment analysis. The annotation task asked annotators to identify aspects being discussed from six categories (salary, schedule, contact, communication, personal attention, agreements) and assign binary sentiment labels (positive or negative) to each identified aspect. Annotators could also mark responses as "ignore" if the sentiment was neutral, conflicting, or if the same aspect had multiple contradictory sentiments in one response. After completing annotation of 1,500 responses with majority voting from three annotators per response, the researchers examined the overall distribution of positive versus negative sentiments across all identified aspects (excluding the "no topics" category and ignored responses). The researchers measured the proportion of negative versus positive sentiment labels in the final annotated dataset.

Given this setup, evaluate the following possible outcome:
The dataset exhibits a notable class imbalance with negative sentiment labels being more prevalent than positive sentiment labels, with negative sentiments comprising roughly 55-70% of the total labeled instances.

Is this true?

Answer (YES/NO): NO